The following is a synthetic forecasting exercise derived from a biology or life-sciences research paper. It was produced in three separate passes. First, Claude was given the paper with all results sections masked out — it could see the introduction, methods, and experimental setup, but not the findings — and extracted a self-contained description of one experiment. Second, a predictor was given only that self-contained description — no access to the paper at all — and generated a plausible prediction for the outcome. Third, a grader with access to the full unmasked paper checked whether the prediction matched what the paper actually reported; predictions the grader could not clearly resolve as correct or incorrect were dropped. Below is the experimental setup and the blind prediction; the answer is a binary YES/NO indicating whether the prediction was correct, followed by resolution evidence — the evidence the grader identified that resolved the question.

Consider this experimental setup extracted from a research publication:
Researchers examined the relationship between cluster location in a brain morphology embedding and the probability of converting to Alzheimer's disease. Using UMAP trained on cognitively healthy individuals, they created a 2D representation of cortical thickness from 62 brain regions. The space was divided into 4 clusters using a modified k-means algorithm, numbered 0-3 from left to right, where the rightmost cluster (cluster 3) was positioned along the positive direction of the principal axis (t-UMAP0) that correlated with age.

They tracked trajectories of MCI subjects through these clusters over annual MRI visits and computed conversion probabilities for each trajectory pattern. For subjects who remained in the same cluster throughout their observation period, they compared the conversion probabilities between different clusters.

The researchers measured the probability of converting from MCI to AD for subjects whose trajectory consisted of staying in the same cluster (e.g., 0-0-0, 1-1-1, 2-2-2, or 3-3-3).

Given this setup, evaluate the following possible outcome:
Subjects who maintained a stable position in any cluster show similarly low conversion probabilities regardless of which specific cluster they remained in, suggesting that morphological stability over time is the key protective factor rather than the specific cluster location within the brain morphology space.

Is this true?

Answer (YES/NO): NO